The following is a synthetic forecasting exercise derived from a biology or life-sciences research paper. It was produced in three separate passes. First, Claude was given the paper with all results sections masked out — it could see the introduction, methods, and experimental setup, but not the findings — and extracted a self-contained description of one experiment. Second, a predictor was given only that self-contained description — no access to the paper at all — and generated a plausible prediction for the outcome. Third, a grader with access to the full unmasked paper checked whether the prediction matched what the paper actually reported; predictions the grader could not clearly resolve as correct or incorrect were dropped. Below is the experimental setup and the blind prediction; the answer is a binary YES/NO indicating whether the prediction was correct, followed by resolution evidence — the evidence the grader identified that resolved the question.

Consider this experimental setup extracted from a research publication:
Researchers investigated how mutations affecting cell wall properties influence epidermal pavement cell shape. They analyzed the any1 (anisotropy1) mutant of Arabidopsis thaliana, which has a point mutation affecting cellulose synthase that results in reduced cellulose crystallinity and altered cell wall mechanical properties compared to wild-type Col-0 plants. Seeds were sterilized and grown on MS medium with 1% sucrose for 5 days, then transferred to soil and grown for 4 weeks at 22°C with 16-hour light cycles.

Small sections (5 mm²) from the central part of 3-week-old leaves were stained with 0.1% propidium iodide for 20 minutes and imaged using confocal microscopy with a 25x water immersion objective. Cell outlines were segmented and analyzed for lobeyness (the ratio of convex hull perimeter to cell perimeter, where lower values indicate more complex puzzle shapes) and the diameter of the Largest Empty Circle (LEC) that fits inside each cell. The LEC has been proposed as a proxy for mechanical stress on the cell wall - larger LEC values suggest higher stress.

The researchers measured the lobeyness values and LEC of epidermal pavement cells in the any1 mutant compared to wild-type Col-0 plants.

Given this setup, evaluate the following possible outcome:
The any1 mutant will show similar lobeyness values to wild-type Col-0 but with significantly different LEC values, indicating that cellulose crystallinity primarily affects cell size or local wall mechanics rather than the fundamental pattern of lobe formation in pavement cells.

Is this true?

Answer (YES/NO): NO